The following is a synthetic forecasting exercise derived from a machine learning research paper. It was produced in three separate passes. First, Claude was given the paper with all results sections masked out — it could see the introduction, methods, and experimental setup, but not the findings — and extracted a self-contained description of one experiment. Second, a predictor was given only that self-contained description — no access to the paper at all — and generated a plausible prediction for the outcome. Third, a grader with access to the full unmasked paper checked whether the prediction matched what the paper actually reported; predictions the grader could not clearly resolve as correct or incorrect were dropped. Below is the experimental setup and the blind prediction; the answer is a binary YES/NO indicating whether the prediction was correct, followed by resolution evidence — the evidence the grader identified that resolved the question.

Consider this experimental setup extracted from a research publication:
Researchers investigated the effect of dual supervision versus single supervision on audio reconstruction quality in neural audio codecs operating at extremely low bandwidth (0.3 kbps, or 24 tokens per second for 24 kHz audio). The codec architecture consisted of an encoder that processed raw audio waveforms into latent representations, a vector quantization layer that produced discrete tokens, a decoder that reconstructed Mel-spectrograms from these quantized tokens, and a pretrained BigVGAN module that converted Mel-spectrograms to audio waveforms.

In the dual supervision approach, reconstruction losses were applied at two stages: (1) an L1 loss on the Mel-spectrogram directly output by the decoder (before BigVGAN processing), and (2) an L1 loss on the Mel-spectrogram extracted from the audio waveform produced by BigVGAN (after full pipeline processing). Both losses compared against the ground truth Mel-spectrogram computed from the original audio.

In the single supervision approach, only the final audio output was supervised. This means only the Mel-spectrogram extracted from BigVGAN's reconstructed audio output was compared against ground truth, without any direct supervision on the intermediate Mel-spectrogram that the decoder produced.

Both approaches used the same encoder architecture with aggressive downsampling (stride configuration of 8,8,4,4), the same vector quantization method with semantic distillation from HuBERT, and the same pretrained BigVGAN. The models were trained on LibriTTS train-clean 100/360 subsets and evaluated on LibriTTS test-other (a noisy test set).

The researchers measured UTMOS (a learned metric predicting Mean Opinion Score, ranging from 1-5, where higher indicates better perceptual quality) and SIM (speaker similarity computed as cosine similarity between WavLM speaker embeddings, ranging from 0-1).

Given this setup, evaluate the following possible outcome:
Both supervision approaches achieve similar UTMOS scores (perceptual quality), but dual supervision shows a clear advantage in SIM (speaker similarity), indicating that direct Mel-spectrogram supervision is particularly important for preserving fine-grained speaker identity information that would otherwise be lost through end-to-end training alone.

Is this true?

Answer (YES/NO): NO